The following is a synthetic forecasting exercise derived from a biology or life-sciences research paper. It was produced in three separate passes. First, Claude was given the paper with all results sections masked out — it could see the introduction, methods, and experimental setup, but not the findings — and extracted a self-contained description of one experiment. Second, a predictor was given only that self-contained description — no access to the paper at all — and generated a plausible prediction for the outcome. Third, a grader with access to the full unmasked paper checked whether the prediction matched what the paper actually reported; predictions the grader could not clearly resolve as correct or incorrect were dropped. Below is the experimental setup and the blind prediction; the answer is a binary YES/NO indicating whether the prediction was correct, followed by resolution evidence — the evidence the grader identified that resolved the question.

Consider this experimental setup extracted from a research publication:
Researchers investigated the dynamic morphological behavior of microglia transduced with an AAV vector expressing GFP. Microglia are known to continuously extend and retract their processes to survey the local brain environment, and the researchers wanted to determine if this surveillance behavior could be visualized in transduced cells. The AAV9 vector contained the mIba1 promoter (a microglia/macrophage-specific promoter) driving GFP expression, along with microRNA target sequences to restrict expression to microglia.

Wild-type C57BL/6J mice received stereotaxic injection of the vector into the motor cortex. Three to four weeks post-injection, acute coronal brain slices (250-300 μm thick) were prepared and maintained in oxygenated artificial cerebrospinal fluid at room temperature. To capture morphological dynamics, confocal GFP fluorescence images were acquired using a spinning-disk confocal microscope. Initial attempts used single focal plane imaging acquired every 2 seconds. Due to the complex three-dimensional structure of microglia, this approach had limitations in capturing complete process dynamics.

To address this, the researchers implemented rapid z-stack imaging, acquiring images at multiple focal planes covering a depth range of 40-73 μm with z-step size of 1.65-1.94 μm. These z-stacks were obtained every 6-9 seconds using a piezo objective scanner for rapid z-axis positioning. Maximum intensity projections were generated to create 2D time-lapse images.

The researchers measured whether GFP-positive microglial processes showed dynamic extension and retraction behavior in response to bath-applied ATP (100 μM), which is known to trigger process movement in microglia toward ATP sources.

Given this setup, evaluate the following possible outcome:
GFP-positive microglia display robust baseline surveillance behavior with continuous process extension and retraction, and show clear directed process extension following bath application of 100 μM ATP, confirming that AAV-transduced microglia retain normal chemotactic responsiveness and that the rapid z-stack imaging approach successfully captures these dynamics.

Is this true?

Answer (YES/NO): YES